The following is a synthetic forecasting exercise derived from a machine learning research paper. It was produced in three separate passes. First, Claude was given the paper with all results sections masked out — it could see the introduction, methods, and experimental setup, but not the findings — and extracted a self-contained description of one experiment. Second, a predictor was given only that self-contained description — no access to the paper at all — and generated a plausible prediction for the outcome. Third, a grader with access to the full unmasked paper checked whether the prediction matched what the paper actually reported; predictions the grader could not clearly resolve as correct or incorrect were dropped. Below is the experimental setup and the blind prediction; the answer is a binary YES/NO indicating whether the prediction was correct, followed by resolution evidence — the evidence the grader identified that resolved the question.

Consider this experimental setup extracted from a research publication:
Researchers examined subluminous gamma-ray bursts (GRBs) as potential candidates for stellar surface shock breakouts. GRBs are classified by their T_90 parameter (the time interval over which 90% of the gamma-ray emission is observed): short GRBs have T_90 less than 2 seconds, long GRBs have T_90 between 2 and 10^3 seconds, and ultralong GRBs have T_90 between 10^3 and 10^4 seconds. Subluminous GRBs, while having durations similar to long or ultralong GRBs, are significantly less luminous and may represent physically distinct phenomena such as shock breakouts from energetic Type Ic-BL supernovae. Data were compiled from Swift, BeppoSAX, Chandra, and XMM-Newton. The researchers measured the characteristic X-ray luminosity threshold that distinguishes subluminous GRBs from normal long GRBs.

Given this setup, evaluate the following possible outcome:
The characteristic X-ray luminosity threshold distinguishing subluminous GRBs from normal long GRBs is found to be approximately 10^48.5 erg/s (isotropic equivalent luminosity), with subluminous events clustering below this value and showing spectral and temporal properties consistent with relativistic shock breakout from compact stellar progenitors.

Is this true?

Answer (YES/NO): NO